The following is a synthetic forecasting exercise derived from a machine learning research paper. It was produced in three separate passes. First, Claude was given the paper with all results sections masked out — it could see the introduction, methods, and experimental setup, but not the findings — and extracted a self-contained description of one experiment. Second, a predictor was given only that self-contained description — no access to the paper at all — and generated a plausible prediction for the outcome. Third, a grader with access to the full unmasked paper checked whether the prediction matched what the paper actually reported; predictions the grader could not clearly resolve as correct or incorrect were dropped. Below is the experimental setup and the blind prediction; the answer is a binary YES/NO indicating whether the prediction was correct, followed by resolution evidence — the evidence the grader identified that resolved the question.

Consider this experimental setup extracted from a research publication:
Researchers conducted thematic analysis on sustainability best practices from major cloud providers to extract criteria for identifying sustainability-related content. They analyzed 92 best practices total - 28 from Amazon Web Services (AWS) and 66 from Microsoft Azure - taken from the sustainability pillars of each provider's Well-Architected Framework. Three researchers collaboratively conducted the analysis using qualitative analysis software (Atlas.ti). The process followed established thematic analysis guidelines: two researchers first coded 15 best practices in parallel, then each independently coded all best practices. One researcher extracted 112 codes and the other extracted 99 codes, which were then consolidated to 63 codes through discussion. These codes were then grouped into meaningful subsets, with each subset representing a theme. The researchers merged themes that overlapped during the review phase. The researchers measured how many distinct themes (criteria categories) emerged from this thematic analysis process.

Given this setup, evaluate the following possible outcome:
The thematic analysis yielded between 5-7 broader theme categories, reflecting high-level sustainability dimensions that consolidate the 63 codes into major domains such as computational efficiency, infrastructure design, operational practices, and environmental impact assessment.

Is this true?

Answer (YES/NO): YES